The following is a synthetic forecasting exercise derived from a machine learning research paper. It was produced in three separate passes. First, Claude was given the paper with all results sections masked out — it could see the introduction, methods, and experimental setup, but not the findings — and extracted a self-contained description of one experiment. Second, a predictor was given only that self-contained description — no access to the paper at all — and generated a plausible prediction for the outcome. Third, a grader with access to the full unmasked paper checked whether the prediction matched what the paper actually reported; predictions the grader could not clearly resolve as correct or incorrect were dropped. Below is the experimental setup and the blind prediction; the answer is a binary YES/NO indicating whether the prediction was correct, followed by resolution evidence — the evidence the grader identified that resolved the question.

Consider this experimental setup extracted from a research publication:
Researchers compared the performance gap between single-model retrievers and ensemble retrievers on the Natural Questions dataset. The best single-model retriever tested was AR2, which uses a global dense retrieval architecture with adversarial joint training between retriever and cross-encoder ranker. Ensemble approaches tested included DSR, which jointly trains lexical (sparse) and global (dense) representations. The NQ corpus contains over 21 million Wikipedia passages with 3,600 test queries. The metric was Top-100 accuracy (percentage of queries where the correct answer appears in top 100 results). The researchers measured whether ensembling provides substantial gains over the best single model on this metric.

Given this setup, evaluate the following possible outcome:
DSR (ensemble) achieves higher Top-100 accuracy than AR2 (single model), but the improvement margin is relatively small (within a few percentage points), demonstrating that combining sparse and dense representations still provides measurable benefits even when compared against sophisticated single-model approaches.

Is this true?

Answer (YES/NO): NO